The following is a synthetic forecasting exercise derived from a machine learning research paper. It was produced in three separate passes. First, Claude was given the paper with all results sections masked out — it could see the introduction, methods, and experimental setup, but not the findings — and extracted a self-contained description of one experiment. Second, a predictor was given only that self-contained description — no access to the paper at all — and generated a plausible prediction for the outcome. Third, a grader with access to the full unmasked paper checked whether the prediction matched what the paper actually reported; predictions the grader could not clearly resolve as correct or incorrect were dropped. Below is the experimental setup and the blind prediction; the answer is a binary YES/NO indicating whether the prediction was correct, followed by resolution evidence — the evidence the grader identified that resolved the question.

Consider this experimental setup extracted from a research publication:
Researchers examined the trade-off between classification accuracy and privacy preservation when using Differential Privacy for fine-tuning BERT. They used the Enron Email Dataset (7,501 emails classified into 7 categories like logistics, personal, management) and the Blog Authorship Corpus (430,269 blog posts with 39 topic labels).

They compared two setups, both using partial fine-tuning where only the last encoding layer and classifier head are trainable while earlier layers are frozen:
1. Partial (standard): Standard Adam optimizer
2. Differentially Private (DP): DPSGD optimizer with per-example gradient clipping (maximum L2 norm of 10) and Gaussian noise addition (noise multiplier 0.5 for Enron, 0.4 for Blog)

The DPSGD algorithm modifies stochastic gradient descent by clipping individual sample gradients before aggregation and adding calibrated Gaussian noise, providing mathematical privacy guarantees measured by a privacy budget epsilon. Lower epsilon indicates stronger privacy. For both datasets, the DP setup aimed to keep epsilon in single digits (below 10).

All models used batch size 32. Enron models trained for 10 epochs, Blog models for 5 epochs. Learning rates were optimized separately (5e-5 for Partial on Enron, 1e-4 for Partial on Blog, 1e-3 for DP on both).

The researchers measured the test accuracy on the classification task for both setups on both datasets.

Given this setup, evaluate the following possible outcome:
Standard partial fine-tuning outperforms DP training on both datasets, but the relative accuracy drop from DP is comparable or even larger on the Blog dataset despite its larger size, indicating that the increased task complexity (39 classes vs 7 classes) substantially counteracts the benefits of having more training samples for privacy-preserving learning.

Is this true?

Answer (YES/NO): YES